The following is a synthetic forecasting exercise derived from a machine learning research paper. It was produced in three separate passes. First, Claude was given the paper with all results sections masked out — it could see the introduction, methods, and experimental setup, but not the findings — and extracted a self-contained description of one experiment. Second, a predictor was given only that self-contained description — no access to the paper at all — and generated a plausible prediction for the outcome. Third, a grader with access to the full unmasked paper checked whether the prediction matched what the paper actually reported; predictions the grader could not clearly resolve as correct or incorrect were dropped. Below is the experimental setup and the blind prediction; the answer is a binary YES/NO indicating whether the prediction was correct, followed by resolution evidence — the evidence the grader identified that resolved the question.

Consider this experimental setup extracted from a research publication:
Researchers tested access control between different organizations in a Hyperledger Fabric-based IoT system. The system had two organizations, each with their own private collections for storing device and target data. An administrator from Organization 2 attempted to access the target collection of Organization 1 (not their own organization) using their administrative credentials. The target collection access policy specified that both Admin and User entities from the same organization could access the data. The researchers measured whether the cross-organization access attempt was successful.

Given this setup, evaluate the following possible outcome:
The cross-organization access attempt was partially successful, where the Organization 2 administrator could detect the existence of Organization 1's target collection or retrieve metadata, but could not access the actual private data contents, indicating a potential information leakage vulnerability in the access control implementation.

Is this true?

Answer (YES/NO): NO